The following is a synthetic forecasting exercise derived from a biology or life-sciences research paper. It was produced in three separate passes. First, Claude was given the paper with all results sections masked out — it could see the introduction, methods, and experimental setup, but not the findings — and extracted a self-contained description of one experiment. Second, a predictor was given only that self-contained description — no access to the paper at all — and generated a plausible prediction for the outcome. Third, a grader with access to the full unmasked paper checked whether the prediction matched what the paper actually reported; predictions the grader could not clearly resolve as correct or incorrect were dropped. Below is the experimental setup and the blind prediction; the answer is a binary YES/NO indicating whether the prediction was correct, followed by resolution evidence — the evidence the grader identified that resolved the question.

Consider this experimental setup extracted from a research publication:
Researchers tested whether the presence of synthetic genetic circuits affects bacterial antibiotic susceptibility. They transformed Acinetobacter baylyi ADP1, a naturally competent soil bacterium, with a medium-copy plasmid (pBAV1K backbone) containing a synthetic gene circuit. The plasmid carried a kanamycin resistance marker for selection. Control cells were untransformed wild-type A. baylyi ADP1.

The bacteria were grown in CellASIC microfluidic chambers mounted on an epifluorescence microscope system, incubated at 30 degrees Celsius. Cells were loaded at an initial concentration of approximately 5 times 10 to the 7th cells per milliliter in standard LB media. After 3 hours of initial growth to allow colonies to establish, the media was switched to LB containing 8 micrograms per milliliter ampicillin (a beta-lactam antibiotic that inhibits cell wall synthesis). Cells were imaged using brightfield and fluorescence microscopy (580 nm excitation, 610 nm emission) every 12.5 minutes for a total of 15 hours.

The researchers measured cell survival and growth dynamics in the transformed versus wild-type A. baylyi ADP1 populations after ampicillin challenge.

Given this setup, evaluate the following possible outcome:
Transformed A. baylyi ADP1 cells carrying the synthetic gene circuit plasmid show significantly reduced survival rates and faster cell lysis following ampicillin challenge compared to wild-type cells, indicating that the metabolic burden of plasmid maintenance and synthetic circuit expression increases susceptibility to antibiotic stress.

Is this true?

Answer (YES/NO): NO